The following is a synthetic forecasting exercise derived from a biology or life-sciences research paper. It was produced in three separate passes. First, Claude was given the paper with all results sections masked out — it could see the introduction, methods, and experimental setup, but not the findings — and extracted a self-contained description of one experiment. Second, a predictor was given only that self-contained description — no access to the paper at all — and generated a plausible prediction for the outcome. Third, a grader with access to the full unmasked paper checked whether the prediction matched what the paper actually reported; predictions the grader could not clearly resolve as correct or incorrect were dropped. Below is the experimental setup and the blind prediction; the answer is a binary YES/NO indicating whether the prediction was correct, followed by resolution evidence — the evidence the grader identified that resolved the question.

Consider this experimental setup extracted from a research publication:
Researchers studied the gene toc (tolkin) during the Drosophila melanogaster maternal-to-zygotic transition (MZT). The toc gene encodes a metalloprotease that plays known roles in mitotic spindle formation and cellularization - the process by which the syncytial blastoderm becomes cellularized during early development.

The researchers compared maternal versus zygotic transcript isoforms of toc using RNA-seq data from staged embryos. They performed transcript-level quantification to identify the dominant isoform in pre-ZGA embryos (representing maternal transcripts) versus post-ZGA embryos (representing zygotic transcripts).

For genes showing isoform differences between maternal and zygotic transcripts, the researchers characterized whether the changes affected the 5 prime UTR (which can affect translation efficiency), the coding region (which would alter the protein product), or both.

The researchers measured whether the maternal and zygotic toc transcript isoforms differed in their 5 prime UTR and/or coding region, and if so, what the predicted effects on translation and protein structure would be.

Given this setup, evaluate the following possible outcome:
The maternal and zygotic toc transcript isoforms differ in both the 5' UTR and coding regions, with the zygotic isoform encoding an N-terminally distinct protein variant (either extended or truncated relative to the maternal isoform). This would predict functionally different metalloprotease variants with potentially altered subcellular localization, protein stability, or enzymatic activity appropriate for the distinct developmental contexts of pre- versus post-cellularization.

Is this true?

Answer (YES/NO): YES